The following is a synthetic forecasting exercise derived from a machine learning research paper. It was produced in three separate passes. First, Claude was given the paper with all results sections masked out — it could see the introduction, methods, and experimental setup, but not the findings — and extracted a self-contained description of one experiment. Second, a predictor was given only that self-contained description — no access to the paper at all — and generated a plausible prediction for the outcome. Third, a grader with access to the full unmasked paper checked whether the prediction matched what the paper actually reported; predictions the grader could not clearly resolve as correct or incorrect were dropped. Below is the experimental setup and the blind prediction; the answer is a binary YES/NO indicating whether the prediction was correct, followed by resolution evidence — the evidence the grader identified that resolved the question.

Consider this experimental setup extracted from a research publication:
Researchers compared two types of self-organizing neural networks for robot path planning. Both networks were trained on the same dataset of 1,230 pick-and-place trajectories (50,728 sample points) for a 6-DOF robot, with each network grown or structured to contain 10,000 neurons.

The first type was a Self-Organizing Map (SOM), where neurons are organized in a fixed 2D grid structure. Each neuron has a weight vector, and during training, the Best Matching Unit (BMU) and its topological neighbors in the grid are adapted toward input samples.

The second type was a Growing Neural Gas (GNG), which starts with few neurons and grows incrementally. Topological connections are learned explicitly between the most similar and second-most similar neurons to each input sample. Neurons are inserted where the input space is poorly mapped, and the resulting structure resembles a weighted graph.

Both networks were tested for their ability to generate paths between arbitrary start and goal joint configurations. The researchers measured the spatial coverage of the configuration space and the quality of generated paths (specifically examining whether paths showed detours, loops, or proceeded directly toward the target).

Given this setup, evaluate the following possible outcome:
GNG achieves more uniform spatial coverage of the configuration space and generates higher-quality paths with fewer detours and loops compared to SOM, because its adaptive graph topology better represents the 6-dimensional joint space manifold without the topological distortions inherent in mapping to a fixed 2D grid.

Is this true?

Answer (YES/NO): YES